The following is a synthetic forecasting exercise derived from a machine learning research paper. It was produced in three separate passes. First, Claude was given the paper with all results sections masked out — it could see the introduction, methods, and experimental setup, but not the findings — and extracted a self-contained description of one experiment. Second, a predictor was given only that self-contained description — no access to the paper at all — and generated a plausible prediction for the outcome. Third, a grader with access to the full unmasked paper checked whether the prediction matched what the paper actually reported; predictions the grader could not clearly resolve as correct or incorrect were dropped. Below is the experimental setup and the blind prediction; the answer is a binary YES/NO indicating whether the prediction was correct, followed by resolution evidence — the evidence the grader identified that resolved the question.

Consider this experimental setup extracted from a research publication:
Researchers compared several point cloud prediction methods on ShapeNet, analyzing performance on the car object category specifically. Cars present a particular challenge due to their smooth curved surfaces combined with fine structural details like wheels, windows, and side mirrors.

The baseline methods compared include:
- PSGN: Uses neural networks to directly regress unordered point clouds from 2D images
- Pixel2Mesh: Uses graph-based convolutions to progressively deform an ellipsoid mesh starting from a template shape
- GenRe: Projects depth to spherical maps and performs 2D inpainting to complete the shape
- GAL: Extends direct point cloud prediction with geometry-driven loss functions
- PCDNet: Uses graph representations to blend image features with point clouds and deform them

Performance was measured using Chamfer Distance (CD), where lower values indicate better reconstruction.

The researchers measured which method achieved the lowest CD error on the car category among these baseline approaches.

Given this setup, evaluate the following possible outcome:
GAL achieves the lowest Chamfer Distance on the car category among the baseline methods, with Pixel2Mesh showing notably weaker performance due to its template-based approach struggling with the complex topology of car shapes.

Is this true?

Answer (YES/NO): NO